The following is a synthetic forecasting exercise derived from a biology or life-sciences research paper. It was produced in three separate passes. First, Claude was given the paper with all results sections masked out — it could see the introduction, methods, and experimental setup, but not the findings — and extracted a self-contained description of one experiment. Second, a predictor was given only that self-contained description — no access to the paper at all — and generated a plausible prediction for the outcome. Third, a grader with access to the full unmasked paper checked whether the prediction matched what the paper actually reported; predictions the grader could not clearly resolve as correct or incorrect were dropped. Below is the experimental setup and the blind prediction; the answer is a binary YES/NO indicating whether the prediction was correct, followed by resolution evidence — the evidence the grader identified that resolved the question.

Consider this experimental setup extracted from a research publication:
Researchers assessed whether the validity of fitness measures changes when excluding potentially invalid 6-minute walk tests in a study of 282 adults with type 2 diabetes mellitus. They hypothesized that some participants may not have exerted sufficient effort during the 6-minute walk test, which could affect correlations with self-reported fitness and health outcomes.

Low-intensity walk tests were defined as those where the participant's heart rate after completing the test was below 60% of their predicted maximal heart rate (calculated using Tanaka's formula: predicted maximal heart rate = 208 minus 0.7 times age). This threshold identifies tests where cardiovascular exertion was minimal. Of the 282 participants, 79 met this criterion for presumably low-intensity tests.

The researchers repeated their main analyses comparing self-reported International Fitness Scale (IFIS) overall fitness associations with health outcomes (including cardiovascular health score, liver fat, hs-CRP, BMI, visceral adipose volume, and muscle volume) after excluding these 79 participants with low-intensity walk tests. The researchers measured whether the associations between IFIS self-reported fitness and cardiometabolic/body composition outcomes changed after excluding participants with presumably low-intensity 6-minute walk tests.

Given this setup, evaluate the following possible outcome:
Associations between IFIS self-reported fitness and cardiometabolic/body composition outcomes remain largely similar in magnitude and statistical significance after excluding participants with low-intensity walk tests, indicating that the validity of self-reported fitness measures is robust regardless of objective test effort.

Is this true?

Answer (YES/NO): YES